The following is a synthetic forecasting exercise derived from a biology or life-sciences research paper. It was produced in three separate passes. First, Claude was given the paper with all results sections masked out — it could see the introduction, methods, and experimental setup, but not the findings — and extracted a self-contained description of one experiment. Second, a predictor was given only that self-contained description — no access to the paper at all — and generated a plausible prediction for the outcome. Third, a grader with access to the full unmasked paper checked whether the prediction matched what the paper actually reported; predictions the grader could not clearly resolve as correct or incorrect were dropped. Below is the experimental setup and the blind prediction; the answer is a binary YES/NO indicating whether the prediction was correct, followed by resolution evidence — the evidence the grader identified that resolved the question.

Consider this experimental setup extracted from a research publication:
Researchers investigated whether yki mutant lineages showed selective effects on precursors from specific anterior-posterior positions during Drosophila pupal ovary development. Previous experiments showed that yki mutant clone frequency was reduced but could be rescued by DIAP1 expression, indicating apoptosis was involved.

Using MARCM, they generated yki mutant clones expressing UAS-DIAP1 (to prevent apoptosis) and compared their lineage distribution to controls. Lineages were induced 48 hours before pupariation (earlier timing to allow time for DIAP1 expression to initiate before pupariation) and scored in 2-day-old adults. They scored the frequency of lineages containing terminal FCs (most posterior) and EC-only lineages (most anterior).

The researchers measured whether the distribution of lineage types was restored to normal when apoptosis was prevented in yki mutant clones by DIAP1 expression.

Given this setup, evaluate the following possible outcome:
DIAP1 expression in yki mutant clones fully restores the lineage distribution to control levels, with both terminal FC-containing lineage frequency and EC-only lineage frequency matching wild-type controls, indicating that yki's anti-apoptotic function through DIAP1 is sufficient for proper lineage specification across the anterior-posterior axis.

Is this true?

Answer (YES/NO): NO